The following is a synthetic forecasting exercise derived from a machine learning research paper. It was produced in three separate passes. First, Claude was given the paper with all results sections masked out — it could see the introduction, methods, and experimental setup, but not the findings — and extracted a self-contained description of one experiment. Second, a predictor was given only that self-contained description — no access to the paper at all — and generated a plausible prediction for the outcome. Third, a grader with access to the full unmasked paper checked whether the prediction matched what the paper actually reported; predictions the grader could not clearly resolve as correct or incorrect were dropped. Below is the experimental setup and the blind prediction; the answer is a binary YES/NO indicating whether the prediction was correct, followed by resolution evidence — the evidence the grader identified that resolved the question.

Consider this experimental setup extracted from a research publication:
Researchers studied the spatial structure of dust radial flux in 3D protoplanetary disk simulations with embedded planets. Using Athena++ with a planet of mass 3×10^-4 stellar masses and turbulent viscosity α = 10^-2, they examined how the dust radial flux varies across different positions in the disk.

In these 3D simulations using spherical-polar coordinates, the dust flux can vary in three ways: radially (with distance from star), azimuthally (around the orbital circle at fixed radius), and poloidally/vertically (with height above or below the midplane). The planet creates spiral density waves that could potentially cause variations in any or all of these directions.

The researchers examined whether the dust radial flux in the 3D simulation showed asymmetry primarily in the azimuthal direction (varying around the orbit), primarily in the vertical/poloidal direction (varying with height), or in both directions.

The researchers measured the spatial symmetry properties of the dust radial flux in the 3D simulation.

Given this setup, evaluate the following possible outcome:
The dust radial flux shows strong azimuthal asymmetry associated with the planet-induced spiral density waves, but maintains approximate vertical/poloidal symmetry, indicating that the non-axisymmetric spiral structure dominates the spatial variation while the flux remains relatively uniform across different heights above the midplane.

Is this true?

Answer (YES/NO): NO